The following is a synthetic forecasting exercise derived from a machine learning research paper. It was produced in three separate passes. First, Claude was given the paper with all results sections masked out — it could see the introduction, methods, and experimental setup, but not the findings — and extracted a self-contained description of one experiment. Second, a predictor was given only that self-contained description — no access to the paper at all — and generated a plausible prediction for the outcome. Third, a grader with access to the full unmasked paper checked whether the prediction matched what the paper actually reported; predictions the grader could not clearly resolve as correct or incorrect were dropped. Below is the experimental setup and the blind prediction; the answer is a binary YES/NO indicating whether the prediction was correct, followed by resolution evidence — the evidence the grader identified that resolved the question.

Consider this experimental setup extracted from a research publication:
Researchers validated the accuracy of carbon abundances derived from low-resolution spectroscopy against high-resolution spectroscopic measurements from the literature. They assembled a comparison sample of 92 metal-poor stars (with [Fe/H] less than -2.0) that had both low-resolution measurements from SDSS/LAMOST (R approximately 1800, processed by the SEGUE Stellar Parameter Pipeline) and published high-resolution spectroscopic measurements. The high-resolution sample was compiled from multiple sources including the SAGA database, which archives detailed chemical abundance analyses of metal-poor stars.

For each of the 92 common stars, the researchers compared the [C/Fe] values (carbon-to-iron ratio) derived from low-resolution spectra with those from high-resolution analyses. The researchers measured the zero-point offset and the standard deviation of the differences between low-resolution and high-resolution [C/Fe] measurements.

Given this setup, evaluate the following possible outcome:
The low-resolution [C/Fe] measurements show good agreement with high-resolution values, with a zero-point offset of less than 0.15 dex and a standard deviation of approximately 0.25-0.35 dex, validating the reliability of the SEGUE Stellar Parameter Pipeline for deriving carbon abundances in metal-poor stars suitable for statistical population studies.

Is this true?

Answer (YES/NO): YES